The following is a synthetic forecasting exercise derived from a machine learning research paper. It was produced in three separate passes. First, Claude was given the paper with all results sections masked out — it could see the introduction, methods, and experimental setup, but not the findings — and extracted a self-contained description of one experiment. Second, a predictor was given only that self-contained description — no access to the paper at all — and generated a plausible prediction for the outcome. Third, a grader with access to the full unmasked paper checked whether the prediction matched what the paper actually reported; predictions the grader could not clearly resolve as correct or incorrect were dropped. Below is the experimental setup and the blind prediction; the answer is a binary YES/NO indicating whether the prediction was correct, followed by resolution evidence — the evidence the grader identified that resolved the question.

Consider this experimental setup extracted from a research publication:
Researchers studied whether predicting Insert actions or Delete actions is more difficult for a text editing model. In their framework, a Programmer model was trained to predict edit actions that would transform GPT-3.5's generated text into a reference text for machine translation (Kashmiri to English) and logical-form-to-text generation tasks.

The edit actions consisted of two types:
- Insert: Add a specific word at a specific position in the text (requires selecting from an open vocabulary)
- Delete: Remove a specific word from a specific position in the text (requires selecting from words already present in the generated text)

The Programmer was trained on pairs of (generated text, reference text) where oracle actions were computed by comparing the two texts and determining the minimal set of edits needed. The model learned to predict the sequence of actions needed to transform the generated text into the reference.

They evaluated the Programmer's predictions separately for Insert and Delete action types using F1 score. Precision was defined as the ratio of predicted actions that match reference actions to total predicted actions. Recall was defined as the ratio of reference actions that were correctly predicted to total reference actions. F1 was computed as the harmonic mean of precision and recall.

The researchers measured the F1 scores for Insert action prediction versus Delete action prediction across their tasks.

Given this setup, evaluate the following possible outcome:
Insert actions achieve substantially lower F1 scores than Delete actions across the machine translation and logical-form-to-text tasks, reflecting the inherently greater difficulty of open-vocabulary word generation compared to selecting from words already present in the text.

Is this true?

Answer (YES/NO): NO